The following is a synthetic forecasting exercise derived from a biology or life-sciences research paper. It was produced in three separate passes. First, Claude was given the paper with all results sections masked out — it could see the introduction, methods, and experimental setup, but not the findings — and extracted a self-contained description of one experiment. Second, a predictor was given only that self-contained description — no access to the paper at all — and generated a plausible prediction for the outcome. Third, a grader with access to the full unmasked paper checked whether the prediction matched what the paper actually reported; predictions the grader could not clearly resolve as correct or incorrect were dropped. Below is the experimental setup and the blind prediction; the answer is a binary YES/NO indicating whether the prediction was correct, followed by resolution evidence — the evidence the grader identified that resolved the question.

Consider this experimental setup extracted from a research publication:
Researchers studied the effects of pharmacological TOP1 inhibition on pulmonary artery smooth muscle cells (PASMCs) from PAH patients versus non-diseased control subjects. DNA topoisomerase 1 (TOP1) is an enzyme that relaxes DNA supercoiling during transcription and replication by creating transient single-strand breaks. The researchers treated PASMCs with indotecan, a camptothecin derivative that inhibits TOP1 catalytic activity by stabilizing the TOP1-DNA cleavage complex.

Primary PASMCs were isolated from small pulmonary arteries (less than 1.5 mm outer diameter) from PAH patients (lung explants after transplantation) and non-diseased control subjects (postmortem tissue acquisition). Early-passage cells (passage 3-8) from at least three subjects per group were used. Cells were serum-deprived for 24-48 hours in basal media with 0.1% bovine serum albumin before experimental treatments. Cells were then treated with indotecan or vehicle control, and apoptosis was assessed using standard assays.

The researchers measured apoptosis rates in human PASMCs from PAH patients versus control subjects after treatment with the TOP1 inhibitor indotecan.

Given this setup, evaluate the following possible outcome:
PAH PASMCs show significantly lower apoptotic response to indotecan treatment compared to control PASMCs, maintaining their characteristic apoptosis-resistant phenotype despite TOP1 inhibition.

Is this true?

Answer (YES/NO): NO